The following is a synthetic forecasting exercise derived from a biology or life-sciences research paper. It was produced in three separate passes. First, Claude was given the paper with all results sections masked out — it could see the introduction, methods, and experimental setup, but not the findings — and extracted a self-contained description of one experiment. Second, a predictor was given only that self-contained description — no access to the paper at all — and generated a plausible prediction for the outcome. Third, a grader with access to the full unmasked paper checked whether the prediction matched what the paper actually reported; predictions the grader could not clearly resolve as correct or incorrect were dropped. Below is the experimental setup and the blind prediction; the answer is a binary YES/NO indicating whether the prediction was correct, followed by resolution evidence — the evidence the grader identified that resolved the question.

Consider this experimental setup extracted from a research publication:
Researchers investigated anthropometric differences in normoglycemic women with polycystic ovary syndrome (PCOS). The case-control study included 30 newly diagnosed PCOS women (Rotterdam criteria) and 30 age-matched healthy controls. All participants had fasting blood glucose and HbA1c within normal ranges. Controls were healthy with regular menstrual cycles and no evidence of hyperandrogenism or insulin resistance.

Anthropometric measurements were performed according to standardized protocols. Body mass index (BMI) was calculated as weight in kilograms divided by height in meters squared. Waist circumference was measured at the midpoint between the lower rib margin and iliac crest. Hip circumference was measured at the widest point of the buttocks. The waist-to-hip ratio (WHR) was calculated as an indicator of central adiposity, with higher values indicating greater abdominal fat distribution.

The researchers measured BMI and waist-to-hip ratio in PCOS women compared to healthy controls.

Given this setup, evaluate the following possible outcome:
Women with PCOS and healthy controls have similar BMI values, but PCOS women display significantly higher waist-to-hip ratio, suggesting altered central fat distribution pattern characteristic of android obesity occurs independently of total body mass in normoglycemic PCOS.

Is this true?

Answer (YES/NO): NO